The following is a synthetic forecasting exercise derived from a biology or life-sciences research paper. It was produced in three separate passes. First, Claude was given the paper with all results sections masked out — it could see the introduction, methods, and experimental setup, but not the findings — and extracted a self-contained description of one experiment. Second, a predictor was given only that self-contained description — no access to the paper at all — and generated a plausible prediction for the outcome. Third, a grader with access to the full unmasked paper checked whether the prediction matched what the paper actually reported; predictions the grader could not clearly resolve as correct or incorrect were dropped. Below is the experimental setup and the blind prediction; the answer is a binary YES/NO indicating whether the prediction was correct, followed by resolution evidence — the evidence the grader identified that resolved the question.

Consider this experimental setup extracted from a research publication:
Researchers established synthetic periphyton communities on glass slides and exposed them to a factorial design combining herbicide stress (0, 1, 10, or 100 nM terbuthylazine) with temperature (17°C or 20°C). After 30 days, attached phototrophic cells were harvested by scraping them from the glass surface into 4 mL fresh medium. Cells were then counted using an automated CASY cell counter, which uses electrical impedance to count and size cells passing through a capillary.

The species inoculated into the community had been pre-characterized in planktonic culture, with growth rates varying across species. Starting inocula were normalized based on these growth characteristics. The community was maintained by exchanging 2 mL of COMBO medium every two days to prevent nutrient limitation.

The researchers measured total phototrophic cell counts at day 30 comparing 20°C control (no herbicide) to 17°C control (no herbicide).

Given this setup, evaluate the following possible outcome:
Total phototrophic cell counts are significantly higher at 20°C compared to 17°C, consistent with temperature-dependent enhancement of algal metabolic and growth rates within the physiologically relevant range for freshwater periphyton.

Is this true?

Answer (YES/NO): NO